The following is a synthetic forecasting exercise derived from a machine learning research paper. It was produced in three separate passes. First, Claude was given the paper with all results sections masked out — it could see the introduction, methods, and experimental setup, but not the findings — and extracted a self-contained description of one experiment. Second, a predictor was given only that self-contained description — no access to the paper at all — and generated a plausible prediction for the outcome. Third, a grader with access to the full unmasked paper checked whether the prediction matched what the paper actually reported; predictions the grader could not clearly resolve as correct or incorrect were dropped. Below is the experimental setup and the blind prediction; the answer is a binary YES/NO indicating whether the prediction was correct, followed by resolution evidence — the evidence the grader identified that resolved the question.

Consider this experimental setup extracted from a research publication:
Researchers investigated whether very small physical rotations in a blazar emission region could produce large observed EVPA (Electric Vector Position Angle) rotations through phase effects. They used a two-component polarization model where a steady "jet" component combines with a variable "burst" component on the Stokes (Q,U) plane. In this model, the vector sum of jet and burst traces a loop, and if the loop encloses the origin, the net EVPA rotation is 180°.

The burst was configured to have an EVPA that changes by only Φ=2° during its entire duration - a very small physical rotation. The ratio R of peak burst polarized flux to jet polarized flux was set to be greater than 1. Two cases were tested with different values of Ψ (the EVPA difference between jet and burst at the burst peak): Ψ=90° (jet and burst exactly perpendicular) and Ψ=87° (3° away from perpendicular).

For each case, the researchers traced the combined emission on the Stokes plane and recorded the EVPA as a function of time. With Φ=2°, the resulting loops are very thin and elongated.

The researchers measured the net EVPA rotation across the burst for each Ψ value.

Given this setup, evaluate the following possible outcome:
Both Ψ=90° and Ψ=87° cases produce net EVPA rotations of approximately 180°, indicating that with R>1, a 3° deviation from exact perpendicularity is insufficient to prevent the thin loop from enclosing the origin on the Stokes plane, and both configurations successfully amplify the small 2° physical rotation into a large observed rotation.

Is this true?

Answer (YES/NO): NO